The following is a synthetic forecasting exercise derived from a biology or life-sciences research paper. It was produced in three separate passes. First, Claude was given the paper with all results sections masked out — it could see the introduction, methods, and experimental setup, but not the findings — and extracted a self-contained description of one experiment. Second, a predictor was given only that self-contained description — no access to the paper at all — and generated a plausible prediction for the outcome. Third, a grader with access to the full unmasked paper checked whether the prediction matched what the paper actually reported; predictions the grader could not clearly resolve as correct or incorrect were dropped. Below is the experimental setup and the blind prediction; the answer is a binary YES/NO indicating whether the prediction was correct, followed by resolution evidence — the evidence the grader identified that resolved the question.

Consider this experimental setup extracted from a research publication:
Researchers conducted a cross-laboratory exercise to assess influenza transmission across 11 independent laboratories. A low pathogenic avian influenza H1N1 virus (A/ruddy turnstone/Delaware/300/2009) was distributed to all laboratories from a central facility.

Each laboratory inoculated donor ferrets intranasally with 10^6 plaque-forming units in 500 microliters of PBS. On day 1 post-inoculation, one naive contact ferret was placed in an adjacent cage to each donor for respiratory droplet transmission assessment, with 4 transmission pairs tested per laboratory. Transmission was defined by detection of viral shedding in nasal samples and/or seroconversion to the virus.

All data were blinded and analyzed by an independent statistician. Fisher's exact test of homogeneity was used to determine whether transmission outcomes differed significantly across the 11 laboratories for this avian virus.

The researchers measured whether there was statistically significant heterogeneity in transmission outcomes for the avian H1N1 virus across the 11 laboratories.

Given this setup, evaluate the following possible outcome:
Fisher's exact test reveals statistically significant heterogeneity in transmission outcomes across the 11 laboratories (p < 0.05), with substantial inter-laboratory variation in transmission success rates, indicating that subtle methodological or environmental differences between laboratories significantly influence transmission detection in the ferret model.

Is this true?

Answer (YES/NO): NO